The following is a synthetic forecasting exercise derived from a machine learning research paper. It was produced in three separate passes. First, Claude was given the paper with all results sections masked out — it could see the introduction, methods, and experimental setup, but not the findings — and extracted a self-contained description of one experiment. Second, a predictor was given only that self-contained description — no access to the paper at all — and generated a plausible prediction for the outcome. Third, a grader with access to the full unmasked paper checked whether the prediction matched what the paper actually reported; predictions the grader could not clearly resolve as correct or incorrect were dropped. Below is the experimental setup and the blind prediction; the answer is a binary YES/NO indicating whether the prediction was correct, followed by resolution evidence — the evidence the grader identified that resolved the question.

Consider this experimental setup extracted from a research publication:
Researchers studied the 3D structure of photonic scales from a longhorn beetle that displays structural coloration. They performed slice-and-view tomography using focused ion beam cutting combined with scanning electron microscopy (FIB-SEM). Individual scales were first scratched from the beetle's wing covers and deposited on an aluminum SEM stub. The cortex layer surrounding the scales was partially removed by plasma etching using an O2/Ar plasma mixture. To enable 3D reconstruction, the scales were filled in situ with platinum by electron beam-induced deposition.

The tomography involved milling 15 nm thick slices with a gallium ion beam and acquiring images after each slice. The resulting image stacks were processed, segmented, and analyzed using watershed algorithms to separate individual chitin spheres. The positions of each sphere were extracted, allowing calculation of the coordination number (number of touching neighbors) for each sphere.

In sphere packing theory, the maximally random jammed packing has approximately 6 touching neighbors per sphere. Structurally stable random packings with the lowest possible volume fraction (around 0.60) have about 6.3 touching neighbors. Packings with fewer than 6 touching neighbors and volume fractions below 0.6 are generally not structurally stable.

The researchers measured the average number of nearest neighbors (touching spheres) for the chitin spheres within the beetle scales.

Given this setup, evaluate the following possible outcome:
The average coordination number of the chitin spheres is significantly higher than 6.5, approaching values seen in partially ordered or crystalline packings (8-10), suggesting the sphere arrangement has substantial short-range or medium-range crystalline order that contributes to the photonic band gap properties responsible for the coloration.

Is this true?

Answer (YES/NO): NO